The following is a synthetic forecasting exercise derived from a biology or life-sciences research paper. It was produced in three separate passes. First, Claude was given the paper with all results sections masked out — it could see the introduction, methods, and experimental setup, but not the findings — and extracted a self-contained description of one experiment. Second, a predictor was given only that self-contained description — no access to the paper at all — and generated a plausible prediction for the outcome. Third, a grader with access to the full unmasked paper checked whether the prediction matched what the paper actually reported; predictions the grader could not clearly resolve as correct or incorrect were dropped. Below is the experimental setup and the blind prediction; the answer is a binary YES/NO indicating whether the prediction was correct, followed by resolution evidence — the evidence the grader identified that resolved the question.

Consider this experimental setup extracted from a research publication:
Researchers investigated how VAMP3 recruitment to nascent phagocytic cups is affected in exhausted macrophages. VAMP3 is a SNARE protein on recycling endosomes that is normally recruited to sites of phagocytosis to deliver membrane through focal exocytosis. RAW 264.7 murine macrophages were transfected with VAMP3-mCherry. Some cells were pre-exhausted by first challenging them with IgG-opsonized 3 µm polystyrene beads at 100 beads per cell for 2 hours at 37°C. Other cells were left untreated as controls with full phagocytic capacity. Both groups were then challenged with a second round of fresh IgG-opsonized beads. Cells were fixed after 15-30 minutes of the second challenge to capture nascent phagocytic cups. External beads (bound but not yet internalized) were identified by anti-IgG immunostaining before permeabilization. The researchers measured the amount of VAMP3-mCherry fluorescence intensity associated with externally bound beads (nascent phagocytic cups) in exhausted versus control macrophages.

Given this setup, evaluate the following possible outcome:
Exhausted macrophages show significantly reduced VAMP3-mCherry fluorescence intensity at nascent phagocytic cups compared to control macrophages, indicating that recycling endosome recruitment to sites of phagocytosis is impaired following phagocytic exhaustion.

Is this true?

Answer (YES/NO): YES